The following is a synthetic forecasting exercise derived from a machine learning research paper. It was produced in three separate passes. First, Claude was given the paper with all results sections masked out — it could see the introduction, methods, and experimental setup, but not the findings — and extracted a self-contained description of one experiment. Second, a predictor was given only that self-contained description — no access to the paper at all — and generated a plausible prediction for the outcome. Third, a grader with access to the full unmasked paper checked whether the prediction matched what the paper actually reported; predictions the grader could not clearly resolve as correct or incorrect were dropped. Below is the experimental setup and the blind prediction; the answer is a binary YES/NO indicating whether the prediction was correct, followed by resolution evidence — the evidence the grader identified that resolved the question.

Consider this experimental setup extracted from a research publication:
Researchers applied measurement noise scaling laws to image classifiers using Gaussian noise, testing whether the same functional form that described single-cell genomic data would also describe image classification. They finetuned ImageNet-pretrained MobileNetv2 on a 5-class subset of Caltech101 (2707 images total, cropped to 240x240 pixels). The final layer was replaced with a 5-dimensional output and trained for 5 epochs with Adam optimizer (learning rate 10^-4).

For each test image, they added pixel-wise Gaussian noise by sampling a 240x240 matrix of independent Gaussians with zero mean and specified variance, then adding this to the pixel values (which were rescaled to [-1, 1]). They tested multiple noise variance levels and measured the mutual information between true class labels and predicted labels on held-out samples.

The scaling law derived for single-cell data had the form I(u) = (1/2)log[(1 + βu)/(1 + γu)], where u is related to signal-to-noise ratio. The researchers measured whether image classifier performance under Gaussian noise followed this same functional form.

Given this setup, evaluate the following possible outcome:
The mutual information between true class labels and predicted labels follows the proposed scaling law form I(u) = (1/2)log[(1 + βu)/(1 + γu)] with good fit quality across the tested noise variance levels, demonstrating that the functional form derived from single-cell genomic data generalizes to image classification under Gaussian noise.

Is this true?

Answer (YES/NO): YES